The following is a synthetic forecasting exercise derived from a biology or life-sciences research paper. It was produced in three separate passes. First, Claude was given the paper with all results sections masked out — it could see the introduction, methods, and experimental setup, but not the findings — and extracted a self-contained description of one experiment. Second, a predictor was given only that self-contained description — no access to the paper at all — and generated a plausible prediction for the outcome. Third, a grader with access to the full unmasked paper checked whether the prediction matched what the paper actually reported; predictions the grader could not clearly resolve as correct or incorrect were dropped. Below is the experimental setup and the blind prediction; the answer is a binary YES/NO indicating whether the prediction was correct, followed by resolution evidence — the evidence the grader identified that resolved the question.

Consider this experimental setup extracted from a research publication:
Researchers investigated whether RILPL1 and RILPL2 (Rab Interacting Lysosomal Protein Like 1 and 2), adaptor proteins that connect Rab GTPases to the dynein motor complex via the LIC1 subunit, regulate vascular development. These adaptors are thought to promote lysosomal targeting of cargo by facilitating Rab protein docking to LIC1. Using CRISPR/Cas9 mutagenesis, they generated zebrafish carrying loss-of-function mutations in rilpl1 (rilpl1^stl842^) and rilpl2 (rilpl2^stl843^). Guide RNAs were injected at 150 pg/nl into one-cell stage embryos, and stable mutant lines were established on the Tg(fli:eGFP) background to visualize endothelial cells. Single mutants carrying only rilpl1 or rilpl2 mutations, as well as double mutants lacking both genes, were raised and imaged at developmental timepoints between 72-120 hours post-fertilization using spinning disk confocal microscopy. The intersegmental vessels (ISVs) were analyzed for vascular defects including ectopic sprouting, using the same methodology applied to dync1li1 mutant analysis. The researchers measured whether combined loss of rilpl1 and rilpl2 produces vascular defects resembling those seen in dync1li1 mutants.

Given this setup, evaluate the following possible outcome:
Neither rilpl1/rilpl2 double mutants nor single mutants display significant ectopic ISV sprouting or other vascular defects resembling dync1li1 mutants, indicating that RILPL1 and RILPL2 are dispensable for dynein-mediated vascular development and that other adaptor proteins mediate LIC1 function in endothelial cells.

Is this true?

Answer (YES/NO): NO